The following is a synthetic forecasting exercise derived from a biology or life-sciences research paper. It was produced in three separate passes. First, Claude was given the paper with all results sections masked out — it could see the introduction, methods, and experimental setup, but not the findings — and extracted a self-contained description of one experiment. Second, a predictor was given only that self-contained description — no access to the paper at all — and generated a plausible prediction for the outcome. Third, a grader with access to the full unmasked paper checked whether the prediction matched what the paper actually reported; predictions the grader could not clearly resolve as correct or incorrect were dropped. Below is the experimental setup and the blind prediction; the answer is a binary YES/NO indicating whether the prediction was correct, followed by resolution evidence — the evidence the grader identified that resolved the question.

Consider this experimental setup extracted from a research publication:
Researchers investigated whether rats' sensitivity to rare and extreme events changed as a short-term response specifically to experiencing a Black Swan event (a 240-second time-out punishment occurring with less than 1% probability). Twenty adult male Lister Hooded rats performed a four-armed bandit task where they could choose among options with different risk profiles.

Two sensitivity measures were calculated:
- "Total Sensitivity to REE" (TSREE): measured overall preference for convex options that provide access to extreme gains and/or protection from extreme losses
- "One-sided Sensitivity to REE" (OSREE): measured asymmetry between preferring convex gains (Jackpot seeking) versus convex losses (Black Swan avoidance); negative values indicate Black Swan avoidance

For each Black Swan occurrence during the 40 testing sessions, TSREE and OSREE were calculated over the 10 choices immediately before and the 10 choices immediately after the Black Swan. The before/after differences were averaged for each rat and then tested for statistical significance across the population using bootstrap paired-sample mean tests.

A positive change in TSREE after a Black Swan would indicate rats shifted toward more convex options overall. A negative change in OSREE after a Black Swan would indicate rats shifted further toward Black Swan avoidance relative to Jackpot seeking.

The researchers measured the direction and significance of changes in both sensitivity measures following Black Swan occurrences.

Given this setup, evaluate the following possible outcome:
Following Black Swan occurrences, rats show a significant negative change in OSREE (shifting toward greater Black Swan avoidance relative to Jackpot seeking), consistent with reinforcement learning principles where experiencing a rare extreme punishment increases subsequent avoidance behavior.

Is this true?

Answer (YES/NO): YES